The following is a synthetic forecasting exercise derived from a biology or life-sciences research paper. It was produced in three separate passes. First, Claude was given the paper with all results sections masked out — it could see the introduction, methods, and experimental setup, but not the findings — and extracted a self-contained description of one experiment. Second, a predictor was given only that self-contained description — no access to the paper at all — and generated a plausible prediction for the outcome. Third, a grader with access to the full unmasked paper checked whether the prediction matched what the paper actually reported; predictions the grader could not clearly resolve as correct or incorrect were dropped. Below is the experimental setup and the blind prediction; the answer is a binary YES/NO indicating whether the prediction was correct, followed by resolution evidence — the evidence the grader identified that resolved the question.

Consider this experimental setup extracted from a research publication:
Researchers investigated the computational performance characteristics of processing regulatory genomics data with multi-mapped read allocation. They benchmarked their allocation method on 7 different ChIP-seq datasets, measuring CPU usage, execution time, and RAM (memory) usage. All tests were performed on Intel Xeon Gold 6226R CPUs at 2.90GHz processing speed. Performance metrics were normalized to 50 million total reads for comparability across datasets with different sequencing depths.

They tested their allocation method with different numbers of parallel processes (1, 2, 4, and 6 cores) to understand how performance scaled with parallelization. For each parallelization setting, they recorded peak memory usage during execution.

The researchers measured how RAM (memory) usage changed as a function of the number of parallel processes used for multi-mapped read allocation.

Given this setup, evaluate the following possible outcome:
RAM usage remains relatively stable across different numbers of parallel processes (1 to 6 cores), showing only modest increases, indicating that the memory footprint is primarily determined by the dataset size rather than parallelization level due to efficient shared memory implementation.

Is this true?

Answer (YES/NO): NO